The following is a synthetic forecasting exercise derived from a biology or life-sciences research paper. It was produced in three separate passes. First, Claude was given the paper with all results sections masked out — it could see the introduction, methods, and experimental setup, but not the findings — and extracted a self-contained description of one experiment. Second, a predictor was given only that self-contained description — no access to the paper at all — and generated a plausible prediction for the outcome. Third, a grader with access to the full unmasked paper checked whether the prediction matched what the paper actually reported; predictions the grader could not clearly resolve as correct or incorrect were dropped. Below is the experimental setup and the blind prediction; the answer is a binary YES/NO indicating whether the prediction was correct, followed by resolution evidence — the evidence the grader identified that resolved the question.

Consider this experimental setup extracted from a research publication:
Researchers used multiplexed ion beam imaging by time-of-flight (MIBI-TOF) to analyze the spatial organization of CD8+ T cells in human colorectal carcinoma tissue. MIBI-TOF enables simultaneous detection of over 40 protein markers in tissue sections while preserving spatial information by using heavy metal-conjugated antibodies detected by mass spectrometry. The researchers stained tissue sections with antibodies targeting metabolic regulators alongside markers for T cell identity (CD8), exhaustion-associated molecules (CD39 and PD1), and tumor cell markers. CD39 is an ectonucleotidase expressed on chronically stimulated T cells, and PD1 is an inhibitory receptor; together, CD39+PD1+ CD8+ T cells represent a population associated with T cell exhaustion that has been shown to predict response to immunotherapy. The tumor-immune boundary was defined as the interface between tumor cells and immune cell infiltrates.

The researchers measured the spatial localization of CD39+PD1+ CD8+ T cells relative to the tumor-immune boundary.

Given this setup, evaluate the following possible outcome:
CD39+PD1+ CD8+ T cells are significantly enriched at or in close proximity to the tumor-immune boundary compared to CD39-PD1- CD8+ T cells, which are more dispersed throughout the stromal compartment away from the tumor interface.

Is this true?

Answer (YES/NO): NO